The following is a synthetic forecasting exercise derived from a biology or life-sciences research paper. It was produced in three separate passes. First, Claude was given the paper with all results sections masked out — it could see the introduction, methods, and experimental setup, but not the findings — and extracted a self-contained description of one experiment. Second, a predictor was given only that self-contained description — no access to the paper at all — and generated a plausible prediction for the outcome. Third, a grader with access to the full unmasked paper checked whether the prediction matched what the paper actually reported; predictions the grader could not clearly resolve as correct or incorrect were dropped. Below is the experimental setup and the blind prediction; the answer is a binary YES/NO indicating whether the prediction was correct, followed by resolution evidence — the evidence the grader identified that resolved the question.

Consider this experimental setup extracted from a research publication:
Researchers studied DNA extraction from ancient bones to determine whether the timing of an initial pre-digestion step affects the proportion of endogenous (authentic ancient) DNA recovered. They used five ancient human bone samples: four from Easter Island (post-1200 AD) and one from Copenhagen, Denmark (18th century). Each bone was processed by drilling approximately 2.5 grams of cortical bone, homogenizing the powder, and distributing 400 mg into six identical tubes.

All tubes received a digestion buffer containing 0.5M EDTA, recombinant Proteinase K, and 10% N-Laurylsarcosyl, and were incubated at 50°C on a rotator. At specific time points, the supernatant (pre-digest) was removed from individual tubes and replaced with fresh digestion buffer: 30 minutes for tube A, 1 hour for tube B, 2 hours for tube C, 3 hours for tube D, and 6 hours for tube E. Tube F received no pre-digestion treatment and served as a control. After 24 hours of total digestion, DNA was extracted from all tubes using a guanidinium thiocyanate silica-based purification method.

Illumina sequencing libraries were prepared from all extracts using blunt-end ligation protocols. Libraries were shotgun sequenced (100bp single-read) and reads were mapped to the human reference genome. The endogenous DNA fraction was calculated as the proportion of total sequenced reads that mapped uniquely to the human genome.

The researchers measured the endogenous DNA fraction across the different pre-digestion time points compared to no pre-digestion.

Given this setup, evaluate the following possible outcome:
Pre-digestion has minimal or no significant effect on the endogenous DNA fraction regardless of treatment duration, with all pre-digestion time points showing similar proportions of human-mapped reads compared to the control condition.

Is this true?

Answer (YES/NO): NO